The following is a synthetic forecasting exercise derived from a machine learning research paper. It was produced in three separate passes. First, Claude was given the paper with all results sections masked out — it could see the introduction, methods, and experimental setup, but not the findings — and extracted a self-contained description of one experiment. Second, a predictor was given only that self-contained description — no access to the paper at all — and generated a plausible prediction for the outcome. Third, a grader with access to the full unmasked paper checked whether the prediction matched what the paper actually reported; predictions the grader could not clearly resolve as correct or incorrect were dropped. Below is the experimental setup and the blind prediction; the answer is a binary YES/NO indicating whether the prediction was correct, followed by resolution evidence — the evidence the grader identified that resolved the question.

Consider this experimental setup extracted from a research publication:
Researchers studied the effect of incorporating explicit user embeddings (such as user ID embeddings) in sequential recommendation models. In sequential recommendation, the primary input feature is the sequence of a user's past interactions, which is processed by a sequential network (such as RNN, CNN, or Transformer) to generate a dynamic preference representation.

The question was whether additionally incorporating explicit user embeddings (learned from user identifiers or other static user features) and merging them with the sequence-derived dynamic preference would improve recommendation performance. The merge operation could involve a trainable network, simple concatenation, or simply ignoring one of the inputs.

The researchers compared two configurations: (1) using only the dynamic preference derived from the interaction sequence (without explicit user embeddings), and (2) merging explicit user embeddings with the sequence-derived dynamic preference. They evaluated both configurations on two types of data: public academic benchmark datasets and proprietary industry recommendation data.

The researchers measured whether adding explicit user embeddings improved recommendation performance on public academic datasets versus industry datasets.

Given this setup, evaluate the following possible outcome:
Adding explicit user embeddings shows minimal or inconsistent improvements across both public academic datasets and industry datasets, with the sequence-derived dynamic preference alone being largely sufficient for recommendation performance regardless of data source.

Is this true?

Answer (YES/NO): NO